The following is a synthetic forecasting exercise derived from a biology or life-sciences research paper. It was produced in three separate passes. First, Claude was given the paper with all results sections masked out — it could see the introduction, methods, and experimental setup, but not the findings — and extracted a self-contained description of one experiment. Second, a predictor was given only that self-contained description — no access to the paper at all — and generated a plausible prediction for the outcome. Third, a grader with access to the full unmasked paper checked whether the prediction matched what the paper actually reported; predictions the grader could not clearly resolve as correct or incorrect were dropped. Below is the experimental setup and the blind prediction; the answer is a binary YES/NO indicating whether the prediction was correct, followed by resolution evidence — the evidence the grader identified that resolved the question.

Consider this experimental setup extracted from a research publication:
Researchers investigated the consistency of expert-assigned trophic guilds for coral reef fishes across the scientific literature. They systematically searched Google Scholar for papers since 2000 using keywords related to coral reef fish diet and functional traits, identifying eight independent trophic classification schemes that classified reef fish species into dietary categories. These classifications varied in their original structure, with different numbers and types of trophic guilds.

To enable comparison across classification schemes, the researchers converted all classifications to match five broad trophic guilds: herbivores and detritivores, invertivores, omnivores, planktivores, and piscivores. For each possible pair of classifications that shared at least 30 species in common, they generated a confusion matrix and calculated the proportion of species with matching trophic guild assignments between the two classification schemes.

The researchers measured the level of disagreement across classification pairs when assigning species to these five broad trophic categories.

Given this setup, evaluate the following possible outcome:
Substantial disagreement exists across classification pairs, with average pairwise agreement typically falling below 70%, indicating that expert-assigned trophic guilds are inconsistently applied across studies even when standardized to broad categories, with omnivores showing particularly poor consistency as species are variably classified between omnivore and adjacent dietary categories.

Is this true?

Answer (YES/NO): NO